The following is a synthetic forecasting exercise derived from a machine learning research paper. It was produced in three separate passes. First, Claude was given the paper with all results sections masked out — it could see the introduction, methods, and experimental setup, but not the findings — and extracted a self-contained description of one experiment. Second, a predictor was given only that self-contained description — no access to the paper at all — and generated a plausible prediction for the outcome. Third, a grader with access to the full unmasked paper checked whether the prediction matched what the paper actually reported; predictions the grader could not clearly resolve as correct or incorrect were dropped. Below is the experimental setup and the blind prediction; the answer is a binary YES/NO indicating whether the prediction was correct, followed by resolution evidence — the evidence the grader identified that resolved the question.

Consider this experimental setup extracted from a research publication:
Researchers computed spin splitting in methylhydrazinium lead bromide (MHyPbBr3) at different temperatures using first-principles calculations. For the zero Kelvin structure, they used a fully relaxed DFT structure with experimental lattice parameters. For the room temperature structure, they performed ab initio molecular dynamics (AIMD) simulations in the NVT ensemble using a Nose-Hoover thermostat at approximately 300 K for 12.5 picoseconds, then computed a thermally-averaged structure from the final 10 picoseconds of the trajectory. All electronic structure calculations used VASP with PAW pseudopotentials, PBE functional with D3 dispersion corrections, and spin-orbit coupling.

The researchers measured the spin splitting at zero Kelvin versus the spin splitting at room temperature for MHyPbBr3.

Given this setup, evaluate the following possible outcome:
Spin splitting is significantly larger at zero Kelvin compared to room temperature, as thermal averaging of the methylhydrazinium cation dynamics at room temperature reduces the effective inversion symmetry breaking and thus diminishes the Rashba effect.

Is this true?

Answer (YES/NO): NO